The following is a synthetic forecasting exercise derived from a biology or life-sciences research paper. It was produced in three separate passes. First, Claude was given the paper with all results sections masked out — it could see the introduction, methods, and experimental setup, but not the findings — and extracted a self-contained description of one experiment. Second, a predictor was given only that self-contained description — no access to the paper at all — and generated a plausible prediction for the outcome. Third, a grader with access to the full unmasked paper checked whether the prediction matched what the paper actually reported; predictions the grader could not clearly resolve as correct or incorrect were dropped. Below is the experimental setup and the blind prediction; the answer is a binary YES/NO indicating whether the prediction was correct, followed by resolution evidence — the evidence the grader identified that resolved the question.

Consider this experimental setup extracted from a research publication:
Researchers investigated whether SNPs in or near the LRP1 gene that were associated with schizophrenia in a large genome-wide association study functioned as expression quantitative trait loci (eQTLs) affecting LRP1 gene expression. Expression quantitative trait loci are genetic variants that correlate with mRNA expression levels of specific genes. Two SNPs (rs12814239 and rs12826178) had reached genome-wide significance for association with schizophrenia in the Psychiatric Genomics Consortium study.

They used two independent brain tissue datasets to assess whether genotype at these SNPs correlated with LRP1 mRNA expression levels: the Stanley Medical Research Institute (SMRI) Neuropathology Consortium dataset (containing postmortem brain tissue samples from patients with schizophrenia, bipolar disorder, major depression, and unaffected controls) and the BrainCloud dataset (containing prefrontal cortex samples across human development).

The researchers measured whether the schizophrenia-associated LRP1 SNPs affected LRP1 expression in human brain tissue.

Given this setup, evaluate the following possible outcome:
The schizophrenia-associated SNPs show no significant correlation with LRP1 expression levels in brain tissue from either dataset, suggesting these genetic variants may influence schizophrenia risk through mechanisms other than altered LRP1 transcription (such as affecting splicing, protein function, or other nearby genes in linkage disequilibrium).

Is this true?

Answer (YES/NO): NO